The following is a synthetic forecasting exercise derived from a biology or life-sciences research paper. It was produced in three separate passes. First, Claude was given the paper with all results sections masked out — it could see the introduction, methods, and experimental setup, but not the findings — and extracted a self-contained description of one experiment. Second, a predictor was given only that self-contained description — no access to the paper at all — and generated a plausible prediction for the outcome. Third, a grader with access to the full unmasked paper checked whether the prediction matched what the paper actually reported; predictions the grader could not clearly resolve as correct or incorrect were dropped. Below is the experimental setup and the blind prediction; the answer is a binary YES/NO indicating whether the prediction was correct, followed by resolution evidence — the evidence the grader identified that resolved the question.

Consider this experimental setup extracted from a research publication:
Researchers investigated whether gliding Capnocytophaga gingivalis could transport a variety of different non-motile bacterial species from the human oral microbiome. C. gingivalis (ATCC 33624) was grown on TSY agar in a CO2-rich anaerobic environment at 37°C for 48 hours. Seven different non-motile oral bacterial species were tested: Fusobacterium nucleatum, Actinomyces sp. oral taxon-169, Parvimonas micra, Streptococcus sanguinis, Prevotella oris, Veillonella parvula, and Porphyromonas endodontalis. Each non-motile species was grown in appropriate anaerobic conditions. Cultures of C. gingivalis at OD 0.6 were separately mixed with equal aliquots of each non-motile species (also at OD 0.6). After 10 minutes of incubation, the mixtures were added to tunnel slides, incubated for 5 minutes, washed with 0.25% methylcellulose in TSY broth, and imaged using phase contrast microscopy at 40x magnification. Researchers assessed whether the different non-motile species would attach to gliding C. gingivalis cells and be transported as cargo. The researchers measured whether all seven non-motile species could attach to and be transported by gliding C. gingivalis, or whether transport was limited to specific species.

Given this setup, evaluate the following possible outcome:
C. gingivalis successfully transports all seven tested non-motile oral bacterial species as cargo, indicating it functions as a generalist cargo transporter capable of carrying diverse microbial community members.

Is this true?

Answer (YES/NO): YES